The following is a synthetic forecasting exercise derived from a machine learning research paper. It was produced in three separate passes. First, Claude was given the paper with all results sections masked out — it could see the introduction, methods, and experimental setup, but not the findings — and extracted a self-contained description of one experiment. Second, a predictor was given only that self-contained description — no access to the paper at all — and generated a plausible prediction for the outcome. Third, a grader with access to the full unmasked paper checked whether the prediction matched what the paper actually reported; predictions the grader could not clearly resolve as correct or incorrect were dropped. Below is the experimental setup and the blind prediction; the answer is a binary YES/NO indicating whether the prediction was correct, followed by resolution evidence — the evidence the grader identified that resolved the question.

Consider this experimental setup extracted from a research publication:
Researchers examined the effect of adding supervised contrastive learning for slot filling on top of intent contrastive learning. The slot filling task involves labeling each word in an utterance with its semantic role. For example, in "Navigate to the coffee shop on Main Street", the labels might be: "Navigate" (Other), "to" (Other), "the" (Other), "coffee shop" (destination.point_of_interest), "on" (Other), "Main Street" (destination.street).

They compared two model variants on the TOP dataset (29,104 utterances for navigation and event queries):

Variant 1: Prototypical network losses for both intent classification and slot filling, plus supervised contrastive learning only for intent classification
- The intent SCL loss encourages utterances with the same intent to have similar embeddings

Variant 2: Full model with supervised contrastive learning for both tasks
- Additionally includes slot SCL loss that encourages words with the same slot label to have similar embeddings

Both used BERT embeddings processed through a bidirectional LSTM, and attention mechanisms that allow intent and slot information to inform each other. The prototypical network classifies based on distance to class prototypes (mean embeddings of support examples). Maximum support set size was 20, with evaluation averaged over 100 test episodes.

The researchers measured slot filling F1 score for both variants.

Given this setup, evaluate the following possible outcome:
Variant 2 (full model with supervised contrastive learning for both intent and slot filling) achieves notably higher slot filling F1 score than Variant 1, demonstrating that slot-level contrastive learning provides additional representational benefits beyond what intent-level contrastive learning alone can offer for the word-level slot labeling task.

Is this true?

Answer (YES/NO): YES